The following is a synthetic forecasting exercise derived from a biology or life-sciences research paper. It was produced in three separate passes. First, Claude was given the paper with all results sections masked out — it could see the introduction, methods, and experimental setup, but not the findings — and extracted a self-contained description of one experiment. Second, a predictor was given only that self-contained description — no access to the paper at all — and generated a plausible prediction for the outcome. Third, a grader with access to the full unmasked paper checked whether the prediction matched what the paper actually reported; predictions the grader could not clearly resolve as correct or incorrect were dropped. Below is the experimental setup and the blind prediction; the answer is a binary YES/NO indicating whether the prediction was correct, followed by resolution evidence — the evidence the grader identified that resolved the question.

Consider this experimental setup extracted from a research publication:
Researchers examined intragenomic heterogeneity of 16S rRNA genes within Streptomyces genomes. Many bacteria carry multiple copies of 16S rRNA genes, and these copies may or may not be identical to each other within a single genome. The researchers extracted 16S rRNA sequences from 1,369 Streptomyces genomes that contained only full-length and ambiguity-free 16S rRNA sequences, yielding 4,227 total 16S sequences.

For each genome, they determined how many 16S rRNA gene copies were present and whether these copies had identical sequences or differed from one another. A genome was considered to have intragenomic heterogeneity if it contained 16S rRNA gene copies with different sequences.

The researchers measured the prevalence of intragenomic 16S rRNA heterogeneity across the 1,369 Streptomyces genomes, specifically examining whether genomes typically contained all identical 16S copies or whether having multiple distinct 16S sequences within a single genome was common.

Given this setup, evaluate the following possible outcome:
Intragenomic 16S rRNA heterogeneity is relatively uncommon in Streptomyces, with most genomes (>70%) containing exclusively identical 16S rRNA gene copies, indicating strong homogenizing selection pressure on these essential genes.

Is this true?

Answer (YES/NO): NO